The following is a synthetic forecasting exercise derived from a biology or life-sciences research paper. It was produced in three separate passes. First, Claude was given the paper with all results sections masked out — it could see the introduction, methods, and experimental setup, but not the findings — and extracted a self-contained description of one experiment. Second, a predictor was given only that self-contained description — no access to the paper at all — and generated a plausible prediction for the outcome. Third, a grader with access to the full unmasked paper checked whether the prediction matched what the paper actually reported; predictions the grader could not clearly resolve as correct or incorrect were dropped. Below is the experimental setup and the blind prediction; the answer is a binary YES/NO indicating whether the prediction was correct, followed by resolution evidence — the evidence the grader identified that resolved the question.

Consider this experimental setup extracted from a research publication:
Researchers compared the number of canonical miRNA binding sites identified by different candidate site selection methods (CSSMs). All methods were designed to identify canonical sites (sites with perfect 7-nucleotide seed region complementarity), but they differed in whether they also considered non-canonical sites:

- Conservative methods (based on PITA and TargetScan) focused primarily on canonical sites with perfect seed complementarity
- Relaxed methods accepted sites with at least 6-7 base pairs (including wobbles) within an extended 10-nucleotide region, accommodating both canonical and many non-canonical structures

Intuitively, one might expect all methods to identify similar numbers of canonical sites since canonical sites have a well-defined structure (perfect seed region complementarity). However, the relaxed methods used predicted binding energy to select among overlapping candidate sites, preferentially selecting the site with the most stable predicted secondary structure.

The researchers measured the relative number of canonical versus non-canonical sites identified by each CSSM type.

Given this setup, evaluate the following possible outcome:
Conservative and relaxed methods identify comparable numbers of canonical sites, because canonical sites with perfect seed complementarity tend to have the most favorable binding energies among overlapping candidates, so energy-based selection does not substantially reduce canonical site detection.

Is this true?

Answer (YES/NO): NO